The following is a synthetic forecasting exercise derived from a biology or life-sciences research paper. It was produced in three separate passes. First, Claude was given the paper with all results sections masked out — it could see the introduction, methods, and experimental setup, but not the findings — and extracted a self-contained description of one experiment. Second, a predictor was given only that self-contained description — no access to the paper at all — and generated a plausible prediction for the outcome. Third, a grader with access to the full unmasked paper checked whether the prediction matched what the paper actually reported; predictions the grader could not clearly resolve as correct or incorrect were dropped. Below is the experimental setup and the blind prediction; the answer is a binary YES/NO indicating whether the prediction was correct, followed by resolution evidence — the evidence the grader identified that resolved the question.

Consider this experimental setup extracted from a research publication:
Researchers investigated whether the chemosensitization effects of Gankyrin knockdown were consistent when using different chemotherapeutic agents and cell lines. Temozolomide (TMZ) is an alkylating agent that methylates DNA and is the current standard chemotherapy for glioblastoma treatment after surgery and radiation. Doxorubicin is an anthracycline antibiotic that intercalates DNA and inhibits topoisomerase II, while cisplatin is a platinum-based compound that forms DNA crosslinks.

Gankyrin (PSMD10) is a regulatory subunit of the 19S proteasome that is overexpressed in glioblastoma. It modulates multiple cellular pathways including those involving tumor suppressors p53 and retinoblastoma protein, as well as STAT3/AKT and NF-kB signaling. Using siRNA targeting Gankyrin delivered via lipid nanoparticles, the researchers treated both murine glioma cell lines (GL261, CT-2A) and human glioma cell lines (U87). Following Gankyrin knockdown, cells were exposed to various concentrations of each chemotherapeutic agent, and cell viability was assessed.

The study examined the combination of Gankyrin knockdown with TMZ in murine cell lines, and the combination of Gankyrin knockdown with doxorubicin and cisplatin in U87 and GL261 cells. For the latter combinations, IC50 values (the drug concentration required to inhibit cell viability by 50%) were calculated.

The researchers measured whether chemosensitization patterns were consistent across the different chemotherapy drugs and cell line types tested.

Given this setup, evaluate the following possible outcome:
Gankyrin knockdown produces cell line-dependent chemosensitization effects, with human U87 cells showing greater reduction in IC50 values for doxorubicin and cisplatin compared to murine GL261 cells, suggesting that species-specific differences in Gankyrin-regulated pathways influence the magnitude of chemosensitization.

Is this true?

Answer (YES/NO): NO